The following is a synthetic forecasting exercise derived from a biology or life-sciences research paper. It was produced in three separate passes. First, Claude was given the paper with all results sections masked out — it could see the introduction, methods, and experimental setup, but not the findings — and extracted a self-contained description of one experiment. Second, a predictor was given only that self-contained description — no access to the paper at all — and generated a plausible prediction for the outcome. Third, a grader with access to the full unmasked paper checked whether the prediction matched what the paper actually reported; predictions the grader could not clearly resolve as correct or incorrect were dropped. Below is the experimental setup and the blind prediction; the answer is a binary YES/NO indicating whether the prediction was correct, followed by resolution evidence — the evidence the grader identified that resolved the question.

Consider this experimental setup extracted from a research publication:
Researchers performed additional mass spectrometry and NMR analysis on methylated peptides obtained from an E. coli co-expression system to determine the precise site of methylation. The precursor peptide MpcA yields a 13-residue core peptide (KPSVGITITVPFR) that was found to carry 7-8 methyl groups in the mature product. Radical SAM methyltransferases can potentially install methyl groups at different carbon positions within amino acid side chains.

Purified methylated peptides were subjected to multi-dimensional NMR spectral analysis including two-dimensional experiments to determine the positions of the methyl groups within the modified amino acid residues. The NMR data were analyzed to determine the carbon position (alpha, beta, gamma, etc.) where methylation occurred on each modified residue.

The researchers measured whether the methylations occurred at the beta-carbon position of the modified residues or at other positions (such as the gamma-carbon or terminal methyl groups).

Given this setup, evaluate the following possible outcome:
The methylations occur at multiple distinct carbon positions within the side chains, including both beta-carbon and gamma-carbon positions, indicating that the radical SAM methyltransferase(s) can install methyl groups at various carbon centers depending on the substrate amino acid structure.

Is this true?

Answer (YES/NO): NO